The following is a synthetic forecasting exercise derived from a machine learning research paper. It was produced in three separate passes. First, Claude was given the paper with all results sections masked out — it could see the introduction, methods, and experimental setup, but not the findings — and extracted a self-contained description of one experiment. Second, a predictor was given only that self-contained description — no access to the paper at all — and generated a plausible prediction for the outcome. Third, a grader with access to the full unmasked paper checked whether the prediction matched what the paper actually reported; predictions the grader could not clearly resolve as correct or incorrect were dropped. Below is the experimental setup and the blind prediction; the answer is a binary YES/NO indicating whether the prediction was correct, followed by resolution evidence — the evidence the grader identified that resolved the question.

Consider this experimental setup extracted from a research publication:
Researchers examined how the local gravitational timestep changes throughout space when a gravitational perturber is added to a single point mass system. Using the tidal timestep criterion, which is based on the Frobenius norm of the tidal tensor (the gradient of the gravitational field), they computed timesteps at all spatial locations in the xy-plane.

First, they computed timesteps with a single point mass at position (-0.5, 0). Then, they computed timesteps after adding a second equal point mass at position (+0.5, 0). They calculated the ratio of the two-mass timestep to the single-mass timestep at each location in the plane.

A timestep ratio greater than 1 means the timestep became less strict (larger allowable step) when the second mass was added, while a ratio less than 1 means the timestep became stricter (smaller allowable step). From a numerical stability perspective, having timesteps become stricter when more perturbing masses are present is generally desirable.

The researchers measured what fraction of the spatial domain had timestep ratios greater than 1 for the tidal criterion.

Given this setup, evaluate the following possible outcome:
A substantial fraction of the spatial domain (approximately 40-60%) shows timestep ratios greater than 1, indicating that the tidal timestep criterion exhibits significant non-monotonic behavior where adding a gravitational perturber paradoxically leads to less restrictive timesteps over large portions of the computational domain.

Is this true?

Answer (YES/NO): NO